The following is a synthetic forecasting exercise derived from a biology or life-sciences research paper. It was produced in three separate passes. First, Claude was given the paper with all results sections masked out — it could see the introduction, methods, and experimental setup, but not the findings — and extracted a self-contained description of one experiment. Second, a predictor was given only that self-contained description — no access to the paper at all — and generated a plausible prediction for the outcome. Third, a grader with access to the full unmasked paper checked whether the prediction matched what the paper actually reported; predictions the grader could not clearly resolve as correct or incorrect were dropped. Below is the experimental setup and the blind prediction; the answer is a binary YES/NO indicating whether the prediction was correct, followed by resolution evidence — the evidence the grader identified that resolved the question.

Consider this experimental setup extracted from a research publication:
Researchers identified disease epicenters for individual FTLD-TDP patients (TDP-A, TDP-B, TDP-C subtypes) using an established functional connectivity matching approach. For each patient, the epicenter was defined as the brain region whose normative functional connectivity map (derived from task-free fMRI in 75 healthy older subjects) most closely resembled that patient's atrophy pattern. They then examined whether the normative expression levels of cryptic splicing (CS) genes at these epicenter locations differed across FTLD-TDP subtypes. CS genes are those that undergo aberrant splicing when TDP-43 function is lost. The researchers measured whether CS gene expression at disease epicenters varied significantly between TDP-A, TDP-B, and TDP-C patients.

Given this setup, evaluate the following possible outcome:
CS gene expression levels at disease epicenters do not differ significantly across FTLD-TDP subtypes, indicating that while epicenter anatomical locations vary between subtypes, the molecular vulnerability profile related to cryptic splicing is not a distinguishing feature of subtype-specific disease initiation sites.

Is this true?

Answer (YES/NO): NO